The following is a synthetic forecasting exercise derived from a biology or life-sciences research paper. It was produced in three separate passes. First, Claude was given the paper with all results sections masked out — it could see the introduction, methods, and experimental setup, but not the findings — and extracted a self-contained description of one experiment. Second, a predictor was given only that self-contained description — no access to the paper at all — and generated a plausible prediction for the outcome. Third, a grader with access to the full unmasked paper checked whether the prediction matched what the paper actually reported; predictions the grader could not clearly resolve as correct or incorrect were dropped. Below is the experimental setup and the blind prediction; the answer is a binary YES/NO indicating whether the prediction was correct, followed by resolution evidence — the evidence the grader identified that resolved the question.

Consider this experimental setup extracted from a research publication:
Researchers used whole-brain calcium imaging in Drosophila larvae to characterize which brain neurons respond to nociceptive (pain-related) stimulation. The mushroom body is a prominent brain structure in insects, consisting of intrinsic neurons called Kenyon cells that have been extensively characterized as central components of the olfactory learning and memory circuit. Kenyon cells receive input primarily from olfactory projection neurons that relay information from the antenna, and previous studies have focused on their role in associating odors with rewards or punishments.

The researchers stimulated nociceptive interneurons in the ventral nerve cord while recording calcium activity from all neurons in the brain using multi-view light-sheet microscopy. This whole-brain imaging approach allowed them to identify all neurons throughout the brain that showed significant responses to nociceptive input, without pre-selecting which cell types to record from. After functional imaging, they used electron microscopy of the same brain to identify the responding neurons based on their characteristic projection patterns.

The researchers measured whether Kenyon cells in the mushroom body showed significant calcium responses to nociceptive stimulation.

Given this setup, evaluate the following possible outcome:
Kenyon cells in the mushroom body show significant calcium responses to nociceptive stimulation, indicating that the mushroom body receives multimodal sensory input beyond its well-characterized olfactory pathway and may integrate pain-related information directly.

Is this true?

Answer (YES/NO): YES